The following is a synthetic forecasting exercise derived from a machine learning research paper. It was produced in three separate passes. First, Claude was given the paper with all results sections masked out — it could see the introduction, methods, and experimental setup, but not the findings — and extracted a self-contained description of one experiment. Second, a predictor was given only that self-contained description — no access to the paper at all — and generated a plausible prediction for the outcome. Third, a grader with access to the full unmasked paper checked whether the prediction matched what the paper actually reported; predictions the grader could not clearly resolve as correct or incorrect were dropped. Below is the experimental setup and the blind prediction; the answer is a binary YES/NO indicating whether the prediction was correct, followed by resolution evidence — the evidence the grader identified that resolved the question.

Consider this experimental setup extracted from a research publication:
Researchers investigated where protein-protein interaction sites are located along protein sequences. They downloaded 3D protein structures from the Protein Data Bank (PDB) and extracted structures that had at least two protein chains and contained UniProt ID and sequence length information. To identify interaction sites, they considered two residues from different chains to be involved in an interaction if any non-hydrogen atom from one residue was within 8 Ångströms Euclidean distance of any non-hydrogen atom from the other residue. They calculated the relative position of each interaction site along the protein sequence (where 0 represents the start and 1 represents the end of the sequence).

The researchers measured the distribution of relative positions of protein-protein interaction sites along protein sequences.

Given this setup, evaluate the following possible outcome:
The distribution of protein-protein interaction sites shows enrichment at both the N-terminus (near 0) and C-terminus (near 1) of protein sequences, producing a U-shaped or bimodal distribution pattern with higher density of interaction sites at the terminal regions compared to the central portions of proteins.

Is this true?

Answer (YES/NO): NO